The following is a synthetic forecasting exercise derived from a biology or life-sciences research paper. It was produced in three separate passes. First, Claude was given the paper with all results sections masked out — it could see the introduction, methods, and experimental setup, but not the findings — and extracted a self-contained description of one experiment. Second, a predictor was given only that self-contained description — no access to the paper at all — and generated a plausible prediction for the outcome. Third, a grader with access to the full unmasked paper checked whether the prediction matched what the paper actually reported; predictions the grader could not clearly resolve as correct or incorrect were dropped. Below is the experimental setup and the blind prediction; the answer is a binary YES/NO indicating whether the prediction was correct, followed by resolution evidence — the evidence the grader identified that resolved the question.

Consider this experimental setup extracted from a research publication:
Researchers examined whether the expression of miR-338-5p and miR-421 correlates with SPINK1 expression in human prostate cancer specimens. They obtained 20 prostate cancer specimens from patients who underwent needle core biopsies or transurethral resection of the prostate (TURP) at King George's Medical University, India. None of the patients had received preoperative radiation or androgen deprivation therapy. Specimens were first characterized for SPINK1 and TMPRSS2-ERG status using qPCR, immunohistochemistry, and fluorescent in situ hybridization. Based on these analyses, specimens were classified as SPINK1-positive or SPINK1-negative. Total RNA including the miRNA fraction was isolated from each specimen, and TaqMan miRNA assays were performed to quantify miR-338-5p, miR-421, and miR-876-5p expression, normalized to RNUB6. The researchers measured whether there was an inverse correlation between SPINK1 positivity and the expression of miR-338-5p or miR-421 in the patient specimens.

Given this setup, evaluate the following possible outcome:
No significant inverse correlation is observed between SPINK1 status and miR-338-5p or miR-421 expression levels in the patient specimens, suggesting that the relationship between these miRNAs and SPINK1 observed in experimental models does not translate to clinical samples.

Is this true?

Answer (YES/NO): NO